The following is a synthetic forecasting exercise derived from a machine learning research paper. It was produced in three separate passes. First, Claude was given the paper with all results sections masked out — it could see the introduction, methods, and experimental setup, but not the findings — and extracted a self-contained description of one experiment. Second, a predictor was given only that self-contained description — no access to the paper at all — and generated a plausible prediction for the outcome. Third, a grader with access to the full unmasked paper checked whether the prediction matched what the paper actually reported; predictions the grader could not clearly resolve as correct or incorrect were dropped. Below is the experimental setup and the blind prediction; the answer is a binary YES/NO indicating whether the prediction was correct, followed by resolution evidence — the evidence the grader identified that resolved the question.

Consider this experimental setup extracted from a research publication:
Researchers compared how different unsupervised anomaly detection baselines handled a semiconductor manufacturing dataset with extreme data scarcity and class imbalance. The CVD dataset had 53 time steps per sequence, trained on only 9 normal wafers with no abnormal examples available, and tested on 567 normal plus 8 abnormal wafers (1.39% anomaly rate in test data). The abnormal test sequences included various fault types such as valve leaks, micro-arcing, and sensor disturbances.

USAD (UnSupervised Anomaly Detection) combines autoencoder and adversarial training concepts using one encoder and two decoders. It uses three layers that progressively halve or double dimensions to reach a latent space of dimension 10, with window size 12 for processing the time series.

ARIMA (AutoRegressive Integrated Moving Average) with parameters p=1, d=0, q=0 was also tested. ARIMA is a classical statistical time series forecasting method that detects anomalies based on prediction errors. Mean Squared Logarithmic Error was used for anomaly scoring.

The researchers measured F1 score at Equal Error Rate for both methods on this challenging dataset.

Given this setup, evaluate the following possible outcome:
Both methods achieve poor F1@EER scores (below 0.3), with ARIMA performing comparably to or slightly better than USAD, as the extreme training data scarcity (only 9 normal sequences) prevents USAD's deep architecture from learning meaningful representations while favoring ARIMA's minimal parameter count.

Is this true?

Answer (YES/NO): NO